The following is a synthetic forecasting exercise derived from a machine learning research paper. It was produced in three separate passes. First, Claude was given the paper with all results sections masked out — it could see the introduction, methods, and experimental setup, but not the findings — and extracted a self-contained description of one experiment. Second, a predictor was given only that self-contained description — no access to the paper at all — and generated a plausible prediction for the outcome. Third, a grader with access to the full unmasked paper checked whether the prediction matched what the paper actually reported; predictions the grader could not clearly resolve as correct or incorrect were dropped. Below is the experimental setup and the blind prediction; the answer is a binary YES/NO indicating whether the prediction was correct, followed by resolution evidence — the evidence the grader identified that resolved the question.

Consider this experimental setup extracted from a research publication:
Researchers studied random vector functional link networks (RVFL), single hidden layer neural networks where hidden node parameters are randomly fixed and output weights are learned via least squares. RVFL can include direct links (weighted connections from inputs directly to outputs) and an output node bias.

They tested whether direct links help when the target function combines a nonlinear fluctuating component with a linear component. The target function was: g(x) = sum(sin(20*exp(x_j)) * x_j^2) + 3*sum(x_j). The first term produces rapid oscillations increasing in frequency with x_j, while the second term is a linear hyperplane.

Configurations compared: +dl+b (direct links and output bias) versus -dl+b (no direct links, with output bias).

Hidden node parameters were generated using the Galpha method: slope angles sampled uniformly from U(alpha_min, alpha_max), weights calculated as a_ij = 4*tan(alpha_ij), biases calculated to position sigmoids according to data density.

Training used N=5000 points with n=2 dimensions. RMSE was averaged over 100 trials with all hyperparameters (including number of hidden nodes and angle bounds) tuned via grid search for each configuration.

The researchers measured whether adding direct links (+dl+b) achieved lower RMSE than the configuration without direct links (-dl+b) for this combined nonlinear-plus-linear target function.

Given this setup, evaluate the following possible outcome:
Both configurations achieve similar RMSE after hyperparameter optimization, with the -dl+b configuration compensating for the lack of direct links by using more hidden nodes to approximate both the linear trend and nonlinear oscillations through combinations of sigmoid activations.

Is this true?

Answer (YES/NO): NO